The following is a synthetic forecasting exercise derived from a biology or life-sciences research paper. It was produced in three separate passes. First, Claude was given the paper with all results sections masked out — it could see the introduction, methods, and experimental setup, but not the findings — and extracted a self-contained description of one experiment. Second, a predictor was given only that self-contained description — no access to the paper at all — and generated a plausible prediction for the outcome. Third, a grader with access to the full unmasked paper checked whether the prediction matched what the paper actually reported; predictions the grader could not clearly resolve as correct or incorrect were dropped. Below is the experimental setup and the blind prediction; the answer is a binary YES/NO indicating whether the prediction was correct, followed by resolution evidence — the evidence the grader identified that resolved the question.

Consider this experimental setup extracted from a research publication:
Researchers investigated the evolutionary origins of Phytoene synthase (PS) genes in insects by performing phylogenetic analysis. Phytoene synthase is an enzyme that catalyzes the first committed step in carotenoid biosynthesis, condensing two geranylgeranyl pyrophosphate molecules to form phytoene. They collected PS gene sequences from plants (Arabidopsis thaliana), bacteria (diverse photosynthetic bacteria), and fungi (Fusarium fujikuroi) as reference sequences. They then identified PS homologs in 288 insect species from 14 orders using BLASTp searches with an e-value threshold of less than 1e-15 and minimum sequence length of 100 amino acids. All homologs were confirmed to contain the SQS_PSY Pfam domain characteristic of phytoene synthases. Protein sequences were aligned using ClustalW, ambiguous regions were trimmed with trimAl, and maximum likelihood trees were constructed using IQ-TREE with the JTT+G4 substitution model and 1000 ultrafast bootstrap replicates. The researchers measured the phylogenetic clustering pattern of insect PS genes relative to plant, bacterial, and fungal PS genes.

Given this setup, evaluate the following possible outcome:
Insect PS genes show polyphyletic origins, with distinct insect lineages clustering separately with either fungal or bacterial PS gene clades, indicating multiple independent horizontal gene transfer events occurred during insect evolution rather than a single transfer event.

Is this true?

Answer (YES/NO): NO